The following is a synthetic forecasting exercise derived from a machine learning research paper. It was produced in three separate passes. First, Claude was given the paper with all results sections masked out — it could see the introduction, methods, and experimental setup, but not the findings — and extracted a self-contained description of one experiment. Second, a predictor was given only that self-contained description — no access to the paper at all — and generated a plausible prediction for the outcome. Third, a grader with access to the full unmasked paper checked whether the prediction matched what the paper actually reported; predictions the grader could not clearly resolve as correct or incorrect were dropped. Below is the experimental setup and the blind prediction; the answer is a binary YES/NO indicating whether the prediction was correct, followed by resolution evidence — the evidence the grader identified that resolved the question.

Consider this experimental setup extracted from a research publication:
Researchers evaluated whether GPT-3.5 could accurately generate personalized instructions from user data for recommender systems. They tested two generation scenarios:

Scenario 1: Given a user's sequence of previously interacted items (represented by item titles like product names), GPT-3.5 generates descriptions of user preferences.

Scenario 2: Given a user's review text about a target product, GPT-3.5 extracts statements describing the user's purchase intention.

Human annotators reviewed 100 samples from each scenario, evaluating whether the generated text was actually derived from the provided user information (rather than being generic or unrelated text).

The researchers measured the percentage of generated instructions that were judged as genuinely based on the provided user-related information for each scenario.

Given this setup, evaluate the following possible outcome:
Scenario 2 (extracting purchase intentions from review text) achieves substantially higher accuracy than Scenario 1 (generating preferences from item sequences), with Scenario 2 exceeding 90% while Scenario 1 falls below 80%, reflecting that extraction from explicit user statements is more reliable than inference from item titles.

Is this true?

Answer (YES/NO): NO